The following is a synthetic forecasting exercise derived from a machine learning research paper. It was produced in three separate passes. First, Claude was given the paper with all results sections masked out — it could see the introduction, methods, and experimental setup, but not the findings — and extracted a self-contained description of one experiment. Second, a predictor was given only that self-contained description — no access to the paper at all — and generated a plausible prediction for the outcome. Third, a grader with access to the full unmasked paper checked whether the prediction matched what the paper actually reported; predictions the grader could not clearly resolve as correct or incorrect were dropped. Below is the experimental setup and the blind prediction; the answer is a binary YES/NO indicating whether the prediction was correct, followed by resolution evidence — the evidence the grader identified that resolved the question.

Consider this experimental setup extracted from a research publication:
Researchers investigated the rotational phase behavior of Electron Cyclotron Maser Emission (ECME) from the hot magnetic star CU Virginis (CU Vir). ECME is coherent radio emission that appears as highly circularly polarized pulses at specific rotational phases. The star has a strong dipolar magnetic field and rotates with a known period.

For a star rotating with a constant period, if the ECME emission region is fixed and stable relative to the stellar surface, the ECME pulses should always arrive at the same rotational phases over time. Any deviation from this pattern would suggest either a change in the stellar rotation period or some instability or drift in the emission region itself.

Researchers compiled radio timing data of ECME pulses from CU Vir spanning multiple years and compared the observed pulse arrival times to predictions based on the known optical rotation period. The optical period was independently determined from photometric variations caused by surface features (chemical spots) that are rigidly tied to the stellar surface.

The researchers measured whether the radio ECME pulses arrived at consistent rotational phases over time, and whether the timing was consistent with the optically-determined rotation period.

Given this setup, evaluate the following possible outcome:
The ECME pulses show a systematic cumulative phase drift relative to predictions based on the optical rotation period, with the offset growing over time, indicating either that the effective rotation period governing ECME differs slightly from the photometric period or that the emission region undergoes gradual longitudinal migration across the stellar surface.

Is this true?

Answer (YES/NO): YES